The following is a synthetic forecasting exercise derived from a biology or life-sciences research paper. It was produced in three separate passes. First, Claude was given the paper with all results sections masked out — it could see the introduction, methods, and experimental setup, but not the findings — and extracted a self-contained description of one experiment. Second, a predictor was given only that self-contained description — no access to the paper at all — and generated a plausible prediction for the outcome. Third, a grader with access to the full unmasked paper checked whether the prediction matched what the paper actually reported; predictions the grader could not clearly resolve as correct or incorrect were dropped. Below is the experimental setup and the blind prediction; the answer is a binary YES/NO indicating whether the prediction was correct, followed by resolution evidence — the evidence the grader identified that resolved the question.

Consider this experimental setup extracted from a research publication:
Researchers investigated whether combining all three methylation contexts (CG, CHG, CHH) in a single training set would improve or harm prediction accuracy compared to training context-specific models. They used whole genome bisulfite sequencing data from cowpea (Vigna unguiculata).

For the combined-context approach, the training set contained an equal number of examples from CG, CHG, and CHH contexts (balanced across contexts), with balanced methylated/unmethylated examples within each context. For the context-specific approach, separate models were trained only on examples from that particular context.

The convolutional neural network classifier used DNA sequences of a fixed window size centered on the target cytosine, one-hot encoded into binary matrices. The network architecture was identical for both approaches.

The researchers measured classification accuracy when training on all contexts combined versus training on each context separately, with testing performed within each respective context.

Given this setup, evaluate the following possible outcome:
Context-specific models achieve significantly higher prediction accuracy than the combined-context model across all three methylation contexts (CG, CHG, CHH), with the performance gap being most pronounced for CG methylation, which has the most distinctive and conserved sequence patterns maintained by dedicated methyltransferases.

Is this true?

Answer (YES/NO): NO